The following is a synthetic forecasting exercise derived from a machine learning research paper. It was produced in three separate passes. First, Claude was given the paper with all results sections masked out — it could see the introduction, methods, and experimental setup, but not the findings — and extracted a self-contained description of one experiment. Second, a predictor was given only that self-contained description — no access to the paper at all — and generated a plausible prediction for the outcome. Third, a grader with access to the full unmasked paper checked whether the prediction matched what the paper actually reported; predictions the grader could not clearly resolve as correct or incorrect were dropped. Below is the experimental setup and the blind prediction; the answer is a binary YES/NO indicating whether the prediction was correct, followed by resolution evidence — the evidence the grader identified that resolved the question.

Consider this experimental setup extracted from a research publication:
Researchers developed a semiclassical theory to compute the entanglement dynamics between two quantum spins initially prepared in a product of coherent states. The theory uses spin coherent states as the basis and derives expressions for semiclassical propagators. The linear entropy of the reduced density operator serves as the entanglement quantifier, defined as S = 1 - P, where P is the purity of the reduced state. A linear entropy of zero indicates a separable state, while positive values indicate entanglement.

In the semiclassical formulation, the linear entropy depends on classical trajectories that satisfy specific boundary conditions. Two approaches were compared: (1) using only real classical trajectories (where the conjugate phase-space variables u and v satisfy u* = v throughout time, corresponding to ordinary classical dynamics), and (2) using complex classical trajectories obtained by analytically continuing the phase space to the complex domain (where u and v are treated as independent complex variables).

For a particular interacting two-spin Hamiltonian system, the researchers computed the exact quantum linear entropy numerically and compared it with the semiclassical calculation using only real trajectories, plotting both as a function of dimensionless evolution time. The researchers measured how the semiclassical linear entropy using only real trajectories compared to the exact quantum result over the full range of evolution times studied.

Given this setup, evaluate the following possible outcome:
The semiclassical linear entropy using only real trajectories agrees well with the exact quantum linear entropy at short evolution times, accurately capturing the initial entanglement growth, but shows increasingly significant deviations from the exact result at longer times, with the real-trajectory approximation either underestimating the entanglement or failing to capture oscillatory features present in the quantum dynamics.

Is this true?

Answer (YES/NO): YES